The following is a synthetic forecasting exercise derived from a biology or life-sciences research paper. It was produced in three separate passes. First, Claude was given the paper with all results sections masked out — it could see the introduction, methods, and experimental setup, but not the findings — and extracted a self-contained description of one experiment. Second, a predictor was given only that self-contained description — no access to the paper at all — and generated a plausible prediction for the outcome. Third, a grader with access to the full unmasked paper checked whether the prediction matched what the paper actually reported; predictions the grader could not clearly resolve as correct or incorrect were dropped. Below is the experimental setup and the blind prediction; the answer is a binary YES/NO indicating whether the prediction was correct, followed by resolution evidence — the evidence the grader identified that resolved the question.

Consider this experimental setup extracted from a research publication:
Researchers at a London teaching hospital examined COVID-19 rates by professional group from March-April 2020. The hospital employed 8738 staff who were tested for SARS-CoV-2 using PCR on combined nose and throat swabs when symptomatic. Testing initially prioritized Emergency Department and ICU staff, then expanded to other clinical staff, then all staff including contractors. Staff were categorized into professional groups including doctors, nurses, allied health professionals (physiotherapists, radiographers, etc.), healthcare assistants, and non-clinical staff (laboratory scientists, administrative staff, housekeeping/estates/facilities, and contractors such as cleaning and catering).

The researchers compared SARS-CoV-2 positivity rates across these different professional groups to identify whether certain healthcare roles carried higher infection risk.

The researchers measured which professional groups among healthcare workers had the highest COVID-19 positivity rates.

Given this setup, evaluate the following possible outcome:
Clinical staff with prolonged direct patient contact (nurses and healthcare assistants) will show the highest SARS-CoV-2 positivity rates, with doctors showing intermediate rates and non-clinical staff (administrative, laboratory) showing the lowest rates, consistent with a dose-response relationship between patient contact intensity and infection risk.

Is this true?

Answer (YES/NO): NO